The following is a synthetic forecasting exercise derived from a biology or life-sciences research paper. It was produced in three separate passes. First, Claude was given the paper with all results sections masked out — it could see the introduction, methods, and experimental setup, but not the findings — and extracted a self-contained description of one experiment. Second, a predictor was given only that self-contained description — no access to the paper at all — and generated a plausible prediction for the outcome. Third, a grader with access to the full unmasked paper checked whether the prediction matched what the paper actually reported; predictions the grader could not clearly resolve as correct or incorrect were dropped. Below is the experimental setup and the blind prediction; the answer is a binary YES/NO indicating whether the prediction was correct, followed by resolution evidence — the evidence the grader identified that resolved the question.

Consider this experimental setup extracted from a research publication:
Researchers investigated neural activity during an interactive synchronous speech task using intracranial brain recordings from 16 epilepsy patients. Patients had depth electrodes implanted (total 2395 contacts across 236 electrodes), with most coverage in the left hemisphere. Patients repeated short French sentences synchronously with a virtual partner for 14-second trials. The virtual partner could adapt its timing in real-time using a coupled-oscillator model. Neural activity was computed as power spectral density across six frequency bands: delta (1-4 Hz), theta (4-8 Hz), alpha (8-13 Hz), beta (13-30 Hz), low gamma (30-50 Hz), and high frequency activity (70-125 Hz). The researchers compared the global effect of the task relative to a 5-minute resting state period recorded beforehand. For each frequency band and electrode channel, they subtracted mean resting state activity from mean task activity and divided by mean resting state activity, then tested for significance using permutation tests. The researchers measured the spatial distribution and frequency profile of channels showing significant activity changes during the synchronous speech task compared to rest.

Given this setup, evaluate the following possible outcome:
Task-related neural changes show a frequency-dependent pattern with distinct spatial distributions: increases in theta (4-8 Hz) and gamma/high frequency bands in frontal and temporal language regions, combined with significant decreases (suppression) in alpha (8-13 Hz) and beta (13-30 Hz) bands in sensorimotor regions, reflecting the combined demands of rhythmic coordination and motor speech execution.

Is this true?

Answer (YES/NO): NO